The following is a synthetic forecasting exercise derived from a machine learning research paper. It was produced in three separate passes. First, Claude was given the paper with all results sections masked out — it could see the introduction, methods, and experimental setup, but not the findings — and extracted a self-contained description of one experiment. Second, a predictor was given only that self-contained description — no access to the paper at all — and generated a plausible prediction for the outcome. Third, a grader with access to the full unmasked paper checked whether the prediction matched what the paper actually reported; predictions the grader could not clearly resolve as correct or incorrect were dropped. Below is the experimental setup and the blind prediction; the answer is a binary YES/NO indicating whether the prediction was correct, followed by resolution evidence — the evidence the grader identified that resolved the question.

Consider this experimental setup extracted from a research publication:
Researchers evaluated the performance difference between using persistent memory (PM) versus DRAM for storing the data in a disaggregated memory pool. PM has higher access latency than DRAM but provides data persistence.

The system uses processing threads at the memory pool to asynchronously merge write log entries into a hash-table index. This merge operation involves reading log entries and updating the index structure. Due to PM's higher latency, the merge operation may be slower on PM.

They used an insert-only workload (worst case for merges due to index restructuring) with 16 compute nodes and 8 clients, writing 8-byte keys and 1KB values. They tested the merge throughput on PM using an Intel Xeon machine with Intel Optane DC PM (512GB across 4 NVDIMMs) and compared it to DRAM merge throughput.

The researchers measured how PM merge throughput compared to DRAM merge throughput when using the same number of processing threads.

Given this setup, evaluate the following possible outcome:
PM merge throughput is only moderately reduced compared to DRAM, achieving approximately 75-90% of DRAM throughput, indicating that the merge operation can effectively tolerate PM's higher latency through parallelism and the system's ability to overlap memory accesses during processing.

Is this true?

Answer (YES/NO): YES